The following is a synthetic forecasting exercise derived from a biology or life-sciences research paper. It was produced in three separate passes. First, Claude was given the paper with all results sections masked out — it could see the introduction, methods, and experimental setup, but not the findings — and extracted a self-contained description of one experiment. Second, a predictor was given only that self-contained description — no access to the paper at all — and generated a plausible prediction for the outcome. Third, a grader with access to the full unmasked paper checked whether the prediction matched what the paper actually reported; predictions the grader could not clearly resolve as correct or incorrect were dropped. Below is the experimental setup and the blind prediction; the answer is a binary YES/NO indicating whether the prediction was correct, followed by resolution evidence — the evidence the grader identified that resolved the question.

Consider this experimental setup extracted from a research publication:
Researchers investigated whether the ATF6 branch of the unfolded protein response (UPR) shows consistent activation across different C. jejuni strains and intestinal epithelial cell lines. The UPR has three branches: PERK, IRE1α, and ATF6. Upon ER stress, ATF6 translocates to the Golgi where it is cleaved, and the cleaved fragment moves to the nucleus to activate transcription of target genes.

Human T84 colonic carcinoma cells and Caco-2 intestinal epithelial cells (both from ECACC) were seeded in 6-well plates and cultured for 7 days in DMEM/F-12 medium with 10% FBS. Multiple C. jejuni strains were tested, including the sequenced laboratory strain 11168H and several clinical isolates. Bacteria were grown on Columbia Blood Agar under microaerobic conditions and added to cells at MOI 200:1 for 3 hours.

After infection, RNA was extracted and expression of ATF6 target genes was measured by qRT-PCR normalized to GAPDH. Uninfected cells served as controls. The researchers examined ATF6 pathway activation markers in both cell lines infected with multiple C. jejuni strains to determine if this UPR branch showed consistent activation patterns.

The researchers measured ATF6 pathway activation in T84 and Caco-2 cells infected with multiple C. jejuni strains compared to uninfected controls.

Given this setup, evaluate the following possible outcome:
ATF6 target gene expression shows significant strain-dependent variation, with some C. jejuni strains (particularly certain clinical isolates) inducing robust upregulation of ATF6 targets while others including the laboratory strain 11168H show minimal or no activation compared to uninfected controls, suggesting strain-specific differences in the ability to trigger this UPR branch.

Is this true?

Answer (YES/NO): NO